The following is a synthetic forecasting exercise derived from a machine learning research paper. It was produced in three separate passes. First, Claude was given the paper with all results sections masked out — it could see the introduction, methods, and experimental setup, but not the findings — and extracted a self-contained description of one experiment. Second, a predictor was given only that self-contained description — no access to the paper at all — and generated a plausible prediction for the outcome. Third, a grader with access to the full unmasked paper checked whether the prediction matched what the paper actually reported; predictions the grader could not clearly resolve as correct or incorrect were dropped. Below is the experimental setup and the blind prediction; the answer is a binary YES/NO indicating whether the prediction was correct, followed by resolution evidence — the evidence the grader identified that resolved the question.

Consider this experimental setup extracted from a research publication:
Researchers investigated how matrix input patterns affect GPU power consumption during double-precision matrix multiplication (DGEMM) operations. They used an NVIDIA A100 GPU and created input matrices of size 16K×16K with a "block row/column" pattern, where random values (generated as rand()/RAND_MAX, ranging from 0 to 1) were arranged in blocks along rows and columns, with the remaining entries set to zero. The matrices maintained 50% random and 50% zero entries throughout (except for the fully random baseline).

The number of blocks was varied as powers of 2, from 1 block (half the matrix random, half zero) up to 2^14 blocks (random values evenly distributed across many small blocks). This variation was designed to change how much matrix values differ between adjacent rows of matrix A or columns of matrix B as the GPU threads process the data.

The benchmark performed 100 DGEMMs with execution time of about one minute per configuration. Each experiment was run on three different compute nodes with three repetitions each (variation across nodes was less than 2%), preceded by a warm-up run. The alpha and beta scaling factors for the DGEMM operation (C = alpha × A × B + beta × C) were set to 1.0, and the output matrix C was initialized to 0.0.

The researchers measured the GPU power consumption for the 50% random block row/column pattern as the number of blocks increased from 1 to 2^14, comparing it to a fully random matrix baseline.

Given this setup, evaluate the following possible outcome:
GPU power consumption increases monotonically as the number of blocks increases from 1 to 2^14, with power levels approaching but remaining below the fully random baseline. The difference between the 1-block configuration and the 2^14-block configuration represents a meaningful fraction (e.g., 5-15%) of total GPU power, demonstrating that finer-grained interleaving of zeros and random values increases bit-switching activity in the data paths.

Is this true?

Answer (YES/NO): NO